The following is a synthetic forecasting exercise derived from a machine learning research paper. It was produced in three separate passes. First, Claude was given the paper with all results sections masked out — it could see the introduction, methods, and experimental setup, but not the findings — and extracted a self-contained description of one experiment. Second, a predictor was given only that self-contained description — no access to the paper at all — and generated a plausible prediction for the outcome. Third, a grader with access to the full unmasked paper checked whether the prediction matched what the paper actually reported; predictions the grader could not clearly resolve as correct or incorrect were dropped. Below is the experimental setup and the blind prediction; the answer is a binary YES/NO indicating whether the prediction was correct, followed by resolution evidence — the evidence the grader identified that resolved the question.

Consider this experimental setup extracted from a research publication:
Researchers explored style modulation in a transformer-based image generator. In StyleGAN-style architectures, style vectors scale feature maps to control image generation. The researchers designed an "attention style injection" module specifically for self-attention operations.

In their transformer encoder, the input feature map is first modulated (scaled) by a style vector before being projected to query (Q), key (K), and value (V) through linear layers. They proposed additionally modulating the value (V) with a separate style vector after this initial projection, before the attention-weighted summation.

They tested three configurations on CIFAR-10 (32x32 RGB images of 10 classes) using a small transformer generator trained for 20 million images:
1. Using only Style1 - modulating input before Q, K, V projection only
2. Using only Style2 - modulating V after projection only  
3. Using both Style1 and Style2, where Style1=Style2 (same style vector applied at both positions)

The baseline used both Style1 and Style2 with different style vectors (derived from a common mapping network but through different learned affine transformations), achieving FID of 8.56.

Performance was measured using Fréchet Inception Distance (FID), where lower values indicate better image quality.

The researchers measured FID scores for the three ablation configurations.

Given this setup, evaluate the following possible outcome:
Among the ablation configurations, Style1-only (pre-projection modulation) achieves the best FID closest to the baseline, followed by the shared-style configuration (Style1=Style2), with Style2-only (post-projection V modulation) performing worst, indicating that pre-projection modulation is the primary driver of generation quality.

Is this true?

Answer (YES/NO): NO